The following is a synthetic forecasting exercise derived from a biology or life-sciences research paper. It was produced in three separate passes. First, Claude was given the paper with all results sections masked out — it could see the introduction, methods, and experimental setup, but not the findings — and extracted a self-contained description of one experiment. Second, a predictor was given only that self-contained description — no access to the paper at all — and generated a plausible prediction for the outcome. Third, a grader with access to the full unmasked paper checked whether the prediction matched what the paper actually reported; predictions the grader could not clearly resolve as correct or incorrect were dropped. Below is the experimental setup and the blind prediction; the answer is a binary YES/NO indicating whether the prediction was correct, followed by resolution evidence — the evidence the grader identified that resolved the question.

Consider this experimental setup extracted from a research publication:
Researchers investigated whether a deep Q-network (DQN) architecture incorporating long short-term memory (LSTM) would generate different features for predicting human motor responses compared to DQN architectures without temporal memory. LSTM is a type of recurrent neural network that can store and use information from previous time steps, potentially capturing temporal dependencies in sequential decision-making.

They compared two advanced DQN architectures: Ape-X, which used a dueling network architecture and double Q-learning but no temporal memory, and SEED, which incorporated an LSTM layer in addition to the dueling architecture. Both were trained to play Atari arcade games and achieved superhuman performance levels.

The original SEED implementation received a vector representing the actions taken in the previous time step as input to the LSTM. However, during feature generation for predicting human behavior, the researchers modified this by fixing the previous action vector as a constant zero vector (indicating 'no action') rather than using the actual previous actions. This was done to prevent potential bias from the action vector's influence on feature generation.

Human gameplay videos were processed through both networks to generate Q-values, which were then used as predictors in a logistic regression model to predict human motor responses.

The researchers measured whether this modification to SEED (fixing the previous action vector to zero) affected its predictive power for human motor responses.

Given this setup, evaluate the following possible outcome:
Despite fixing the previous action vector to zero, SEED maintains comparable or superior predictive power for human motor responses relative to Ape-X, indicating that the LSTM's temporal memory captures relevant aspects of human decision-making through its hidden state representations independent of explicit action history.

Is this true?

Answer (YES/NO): YES